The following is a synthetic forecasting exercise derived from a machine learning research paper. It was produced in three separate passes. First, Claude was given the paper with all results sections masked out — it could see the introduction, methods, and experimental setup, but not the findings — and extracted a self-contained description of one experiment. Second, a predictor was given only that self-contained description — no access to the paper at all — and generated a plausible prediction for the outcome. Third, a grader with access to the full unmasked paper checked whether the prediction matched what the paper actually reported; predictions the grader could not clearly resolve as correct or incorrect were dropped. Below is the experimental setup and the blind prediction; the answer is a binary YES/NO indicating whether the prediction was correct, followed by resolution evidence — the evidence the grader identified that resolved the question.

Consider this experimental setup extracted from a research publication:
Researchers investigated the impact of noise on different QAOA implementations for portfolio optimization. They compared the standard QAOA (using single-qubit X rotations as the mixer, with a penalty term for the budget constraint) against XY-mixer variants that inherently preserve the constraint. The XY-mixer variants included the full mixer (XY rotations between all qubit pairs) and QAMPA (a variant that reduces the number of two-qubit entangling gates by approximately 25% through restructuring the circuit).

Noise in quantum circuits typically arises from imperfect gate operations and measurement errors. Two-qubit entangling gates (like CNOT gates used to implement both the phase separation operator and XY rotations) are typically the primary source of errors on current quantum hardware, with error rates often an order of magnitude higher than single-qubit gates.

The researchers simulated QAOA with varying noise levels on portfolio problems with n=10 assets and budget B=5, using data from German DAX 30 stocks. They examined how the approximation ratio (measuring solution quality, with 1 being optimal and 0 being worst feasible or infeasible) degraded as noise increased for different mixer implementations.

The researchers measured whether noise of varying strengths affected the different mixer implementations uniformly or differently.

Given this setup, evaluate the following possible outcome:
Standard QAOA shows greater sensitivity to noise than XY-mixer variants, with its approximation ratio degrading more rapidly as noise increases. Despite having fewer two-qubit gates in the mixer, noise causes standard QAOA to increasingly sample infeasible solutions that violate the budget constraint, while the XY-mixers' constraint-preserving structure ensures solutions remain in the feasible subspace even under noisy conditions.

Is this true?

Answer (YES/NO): NO